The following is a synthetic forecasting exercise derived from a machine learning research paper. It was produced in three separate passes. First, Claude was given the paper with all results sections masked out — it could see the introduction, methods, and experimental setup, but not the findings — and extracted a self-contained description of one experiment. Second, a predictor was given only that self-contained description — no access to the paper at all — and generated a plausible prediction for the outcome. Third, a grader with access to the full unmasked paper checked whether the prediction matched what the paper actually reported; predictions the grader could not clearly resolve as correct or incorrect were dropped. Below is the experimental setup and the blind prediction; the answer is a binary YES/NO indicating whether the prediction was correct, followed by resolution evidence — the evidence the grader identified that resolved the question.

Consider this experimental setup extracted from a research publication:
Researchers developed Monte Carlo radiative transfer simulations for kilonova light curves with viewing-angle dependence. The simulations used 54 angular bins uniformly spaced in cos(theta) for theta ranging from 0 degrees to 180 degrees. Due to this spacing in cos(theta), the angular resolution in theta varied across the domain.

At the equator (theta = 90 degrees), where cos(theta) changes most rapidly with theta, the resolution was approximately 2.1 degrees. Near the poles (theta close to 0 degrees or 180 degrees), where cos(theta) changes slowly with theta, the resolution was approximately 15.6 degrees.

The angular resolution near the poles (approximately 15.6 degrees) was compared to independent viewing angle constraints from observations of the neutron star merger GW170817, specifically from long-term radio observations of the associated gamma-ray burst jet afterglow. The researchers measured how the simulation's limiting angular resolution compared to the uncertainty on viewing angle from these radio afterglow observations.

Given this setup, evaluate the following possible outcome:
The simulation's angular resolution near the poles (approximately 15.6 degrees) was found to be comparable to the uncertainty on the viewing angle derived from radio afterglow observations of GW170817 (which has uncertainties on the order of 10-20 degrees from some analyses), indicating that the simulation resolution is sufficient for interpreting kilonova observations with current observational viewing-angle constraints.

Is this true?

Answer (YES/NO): YES